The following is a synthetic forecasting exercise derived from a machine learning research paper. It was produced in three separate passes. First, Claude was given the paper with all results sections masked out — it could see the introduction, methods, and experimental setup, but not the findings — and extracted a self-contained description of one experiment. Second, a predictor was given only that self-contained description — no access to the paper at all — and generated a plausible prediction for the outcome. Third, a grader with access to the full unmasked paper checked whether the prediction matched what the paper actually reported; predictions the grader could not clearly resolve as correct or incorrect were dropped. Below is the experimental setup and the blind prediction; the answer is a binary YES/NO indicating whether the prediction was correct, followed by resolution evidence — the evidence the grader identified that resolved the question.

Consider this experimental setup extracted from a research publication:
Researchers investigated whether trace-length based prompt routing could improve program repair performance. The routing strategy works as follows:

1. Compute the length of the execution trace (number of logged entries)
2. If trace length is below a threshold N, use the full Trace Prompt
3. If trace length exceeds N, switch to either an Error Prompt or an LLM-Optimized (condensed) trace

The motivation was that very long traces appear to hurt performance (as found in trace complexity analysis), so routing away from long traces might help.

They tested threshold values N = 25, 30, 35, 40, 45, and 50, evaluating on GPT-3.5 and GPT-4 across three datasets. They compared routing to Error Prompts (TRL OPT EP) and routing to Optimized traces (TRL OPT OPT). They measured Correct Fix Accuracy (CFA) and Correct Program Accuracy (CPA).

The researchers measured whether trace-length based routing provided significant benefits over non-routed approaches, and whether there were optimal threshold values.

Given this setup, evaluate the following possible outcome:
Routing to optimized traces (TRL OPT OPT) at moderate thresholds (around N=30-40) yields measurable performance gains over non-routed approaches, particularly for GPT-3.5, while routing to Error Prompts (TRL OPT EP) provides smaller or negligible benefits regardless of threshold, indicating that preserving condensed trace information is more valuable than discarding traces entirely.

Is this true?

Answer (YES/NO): NO